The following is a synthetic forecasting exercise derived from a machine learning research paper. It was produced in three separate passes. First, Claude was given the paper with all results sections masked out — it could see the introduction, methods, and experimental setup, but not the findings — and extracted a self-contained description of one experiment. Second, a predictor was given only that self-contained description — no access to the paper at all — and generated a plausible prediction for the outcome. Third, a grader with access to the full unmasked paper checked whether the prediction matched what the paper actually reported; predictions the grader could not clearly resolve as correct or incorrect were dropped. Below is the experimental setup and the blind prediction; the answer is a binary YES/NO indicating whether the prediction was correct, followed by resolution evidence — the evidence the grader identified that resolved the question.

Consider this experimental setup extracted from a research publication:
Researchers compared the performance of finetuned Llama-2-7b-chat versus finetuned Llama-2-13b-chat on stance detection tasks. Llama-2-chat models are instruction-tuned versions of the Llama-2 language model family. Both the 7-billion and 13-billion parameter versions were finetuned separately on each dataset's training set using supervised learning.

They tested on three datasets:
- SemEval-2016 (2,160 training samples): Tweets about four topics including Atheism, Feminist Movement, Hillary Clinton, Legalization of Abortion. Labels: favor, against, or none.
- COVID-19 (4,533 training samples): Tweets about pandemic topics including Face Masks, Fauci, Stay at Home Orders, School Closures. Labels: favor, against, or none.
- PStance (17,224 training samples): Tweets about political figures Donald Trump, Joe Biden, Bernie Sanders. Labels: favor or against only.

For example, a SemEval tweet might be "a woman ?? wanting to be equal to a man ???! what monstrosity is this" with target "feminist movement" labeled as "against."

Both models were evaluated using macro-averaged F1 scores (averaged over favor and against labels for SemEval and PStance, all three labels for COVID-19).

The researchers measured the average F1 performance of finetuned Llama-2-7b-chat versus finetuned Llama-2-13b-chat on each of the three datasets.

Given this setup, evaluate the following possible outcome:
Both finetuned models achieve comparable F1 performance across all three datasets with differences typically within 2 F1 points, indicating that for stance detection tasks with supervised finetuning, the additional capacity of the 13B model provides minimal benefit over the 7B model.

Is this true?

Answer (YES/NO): NO